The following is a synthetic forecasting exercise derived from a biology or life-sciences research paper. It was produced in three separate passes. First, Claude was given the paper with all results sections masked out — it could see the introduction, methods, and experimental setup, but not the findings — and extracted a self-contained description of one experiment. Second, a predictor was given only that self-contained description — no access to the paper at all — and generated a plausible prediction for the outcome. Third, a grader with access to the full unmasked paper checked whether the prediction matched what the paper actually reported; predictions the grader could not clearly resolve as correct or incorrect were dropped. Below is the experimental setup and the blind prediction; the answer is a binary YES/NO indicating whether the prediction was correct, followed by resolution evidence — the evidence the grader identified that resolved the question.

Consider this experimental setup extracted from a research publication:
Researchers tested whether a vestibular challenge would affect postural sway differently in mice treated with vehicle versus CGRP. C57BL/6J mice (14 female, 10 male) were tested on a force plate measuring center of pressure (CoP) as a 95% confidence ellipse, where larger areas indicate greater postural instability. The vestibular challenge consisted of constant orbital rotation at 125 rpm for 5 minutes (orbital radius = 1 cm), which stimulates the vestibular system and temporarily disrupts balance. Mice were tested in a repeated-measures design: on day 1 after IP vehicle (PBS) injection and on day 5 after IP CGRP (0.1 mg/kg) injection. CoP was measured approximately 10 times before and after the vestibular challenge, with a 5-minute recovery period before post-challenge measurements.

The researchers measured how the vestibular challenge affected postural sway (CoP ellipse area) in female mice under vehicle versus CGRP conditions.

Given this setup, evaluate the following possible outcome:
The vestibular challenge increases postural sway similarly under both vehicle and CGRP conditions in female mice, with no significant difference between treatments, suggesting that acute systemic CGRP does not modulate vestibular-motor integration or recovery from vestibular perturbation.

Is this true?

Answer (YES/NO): NO